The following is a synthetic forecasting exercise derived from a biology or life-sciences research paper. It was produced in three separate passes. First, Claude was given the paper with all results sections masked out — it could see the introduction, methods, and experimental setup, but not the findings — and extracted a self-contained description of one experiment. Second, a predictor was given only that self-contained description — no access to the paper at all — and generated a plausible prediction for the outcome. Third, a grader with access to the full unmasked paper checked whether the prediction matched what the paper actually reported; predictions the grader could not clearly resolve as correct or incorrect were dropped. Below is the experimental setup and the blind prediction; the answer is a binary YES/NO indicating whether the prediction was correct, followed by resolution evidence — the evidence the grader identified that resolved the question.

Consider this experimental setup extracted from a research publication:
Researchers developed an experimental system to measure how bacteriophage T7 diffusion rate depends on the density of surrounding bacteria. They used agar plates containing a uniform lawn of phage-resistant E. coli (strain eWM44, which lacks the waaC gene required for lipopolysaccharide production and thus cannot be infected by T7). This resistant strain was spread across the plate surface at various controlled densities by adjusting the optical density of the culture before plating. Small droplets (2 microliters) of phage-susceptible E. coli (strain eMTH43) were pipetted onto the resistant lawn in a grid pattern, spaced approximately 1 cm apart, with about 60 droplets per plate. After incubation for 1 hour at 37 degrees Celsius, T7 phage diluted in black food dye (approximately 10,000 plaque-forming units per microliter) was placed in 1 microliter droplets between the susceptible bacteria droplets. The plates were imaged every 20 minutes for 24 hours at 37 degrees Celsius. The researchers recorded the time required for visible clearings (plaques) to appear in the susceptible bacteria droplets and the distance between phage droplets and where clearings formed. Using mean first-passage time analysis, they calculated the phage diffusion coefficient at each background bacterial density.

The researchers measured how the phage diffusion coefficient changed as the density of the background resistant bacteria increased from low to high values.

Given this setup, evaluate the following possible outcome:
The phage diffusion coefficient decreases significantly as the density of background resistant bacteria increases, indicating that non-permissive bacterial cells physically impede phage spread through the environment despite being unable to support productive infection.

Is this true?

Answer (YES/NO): YES